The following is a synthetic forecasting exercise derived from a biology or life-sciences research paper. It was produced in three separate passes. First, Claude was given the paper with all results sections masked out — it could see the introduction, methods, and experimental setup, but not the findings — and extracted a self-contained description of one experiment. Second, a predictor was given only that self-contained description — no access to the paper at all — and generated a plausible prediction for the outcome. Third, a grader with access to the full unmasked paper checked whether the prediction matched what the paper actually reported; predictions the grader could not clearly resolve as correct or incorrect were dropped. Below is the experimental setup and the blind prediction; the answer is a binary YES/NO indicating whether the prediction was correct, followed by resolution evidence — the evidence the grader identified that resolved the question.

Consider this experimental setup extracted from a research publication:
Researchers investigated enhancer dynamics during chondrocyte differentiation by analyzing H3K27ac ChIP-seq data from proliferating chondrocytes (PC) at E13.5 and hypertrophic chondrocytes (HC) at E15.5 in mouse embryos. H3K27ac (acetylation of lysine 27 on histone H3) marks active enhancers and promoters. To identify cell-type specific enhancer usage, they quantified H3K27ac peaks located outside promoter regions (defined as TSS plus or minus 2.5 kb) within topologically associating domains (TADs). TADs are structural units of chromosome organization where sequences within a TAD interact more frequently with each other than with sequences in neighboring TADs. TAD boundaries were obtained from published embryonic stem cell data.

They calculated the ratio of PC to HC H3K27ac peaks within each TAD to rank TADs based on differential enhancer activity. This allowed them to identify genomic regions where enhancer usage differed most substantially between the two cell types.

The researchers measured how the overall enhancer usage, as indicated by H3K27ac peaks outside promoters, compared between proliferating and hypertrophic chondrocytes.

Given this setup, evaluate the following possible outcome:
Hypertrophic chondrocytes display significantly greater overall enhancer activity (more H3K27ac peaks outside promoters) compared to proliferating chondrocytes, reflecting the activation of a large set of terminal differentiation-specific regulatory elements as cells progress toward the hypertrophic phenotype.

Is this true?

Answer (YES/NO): NO